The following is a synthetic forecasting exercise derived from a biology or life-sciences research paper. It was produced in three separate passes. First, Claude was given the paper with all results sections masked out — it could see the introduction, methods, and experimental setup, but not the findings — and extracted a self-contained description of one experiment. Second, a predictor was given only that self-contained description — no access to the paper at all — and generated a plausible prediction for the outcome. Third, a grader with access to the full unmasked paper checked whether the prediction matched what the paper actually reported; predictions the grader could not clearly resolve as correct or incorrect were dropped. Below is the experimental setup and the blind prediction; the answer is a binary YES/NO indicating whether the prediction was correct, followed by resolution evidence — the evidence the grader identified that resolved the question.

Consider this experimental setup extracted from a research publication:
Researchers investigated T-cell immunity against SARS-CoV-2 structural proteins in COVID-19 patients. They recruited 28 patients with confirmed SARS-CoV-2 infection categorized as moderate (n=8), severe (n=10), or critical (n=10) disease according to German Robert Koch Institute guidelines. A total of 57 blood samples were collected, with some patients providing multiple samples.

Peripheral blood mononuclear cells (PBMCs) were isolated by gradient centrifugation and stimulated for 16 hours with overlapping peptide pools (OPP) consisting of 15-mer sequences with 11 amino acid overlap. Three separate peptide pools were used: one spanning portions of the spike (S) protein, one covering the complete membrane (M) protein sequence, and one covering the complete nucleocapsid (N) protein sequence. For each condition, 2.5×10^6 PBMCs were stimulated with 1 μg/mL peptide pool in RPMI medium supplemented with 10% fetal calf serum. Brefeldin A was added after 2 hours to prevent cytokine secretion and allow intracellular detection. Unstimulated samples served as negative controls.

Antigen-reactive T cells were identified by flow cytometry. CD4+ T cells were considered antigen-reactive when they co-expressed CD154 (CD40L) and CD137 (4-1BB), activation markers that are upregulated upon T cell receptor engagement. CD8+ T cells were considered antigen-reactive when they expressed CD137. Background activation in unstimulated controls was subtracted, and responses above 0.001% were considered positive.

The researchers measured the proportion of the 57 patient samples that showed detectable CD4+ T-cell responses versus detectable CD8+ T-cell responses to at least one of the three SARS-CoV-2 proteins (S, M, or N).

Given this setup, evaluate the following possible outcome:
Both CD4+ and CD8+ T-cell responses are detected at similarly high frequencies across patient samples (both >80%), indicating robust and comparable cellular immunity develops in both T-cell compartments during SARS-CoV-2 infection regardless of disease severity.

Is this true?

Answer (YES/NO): NO